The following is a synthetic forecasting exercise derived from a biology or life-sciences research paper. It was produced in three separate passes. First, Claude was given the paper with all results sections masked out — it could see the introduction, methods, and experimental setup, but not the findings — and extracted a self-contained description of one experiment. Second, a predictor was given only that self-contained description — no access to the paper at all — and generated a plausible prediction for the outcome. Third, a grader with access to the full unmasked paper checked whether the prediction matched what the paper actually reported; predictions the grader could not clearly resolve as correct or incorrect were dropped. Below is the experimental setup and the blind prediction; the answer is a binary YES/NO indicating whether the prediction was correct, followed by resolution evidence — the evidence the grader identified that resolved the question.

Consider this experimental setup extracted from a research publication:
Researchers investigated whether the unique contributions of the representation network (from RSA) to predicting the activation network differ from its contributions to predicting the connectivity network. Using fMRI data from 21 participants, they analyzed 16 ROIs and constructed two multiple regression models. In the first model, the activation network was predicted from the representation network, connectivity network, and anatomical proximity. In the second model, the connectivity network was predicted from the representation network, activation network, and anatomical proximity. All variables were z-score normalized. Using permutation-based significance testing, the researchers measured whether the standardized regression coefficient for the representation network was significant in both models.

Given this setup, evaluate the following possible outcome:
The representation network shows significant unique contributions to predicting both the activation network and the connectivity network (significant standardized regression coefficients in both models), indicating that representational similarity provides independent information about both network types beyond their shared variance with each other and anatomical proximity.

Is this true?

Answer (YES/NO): YES